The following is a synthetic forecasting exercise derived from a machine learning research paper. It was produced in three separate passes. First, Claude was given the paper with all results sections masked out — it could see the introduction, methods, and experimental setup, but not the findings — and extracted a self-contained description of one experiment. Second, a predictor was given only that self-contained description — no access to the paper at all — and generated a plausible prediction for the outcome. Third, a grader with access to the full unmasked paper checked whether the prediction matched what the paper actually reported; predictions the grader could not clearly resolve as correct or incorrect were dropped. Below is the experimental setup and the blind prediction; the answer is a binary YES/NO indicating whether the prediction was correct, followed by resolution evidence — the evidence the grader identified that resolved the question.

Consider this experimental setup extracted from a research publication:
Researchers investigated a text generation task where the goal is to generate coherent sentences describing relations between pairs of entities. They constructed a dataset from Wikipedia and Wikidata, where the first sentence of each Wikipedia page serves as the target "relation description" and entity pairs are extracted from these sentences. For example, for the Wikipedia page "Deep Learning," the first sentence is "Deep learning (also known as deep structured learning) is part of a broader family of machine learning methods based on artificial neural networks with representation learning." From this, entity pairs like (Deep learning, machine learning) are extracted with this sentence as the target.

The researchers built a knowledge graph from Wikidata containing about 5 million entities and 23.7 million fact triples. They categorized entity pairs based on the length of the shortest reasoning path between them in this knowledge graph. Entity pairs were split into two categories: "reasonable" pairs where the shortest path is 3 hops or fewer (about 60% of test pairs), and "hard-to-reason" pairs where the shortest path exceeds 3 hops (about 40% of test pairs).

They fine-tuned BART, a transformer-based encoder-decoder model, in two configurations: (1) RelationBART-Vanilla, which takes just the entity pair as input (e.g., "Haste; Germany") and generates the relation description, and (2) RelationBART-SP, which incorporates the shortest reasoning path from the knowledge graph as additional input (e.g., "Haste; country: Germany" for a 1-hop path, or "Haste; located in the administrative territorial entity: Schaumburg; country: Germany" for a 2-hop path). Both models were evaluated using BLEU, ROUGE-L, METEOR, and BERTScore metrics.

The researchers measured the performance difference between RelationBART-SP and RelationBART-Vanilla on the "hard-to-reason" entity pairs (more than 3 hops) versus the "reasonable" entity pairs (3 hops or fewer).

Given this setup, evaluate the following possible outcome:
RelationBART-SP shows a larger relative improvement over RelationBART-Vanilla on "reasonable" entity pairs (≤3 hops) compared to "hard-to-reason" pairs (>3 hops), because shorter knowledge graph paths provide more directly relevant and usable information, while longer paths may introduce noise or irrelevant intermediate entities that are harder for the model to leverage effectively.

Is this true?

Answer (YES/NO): YES